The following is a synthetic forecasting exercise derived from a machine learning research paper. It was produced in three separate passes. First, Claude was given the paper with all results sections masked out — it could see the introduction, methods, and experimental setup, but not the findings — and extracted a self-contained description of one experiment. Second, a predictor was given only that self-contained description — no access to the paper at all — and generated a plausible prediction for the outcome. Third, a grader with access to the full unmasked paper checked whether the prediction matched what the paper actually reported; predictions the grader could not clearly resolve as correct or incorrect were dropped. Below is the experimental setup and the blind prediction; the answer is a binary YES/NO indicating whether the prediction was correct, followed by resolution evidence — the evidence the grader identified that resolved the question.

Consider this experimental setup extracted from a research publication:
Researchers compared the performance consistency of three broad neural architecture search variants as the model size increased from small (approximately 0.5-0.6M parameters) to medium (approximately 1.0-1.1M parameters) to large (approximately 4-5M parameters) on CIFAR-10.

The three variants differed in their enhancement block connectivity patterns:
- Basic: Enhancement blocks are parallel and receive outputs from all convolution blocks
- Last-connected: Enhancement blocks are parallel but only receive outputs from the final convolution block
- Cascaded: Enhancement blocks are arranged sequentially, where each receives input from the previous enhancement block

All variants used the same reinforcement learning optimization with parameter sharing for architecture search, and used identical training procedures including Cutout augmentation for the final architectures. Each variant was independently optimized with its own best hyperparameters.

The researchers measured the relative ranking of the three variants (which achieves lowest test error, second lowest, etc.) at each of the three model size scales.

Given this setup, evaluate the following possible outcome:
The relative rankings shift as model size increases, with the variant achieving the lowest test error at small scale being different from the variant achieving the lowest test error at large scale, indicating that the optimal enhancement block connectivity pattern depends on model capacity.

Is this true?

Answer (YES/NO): NO